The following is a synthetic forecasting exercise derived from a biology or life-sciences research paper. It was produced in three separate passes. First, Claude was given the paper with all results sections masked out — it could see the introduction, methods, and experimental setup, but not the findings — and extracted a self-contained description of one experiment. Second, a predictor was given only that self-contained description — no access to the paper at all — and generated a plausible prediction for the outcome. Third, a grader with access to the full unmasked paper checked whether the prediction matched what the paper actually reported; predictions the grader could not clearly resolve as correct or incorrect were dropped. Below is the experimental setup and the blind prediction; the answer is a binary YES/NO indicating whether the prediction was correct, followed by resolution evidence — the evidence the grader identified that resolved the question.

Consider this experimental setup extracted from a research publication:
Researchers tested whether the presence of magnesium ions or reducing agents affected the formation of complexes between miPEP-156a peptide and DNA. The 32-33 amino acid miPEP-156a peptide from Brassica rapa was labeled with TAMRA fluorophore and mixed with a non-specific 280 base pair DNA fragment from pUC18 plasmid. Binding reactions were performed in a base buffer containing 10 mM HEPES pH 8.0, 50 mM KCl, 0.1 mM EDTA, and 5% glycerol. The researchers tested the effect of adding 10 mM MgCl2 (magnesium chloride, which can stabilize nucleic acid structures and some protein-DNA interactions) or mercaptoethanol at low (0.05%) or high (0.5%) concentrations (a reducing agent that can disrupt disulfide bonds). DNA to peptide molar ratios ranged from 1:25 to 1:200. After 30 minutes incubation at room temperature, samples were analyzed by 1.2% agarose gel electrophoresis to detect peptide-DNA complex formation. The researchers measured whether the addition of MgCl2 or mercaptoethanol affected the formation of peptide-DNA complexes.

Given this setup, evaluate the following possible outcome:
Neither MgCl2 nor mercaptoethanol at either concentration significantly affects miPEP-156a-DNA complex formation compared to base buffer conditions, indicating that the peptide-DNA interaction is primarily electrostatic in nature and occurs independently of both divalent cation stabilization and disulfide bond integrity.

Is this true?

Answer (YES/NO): YES